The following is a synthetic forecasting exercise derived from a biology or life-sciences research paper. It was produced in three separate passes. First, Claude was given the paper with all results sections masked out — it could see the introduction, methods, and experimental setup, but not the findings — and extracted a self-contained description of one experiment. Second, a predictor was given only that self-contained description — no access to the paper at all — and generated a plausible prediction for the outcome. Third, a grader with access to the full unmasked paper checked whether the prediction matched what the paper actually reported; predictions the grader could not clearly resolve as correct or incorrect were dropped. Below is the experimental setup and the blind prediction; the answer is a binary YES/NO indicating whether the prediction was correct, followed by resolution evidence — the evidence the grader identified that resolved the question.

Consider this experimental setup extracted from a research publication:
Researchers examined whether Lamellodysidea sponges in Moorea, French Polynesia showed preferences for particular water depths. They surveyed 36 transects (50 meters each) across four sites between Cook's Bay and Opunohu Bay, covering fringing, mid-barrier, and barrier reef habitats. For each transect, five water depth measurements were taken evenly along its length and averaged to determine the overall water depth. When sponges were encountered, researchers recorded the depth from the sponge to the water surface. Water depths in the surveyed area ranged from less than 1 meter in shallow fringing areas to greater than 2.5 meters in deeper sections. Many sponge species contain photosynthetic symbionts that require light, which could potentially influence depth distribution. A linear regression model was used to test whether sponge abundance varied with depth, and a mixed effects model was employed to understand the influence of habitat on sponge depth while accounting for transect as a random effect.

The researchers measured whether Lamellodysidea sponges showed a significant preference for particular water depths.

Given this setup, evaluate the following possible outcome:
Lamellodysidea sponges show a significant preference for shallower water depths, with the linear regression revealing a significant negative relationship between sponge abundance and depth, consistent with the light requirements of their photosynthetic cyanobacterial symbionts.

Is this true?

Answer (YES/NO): NO